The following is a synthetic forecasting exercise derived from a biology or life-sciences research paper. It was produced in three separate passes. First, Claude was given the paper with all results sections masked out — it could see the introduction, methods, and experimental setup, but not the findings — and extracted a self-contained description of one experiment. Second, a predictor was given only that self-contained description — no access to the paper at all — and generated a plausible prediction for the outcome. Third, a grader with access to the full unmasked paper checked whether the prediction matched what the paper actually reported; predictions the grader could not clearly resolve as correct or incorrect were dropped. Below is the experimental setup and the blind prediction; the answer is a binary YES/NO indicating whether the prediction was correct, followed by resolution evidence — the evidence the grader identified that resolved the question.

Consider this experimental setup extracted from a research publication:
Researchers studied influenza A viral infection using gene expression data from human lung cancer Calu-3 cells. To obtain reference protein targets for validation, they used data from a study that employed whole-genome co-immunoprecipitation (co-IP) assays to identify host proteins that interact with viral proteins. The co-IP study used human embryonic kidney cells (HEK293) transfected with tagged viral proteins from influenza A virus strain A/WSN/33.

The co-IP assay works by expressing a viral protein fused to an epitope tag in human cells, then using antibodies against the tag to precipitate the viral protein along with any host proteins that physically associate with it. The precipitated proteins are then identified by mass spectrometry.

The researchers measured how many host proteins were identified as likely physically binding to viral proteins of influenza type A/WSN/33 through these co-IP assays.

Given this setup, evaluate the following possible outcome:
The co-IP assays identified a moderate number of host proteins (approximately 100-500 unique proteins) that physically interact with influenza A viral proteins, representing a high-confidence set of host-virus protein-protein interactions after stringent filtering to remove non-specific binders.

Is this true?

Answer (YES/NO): NO